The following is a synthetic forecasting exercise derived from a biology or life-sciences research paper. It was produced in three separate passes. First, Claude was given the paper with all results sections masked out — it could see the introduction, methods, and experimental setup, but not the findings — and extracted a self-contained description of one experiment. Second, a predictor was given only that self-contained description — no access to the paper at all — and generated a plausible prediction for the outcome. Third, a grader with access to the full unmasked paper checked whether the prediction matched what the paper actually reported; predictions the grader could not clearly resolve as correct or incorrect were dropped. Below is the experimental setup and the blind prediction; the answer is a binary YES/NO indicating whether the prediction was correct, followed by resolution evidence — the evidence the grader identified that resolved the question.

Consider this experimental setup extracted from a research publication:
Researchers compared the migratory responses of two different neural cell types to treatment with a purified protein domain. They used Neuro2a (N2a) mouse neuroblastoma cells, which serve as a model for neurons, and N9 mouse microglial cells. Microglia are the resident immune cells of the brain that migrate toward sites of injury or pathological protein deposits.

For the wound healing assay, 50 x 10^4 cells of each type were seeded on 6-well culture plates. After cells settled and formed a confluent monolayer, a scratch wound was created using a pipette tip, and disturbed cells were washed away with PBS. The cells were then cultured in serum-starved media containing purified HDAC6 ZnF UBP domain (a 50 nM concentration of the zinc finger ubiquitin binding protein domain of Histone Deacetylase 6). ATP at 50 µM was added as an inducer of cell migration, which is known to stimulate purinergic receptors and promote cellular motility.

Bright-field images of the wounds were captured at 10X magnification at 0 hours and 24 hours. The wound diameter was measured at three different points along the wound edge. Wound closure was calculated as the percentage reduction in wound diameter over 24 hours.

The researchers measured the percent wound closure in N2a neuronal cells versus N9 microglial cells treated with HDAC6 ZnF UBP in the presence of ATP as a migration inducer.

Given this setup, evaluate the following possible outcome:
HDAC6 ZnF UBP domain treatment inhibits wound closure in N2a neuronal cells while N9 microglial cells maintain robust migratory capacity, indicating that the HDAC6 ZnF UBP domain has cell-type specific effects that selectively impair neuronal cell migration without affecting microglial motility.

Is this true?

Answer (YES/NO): NO